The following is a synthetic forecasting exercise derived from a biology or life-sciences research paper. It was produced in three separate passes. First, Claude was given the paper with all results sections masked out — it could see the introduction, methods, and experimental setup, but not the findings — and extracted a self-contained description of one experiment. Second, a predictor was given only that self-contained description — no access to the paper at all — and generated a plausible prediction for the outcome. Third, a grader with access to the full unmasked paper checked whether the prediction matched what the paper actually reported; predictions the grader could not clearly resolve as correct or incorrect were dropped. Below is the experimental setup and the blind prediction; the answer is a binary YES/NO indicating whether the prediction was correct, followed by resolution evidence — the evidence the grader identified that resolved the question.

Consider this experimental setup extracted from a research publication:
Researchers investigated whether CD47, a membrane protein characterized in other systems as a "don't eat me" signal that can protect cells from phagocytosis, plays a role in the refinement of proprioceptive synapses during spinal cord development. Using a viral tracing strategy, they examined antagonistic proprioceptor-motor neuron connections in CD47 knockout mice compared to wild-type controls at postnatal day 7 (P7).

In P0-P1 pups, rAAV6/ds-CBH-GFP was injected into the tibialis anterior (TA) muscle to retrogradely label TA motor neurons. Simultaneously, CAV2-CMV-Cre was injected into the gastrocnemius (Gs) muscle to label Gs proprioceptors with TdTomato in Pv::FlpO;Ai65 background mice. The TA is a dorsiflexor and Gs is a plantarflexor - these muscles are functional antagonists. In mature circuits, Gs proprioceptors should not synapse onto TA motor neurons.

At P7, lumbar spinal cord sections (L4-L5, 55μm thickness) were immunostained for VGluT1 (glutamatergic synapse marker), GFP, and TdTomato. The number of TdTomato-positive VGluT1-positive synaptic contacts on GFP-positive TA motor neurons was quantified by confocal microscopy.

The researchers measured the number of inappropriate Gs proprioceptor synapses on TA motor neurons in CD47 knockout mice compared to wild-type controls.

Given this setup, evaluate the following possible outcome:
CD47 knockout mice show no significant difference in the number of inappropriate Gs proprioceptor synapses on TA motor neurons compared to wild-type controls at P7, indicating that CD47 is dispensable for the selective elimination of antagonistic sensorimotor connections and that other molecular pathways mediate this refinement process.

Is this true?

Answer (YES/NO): NO